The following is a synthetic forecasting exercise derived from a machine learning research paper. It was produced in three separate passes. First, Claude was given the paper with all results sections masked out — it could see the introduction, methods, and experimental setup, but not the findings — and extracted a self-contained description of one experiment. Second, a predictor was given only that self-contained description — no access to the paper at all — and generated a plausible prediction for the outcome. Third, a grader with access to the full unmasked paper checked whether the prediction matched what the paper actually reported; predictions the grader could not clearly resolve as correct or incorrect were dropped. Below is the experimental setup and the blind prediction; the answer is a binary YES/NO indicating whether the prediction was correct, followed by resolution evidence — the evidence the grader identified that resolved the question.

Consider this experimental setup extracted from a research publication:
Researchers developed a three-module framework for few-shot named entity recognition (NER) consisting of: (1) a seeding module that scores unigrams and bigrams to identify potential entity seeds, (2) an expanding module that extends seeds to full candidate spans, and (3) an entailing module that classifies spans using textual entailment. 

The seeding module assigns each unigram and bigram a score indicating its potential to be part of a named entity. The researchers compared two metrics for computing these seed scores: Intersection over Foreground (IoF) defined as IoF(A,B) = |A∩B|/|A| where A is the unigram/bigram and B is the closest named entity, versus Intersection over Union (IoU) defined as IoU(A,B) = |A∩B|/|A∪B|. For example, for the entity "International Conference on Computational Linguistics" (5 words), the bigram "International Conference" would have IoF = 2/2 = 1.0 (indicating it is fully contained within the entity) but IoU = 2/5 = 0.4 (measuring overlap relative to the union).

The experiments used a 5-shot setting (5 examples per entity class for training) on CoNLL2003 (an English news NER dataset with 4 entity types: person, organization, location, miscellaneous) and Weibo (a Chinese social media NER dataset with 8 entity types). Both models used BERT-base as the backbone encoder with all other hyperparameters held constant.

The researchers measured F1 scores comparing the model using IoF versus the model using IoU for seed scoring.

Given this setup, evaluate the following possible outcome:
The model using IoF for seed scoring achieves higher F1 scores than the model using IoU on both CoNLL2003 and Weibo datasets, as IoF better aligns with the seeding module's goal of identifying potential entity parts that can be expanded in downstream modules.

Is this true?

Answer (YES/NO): YES